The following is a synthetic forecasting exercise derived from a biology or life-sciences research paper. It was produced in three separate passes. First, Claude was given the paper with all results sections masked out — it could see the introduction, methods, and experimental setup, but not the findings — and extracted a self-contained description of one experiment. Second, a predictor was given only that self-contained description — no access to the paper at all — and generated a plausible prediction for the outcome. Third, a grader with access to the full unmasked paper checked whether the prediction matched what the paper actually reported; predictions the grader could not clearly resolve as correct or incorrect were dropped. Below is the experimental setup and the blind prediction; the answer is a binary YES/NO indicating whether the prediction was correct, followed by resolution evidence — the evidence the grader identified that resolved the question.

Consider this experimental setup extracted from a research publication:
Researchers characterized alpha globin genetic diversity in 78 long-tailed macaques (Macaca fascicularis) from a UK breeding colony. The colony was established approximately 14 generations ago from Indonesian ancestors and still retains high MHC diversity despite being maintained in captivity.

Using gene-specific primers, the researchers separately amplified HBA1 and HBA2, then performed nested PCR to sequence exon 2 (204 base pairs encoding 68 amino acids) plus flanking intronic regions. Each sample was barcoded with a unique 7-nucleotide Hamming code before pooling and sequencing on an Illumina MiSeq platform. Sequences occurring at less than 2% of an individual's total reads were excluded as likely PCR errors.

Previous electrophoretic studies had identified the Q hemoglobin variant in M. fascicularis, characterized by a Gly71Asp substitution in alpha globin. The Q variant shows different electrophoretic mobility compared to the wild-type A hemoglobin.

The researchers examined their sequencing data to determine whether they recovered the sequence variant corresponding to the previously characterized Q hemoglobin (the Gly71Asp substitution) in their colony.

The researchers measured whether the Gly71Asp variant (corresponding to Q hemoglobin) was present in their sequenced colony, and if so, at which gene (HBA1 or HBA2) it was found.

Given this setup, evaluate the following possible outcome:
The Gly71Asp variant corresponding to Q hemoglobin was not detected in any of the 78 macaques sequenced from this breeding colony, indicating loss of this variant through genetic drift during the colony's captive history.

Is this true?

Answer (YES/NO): NO